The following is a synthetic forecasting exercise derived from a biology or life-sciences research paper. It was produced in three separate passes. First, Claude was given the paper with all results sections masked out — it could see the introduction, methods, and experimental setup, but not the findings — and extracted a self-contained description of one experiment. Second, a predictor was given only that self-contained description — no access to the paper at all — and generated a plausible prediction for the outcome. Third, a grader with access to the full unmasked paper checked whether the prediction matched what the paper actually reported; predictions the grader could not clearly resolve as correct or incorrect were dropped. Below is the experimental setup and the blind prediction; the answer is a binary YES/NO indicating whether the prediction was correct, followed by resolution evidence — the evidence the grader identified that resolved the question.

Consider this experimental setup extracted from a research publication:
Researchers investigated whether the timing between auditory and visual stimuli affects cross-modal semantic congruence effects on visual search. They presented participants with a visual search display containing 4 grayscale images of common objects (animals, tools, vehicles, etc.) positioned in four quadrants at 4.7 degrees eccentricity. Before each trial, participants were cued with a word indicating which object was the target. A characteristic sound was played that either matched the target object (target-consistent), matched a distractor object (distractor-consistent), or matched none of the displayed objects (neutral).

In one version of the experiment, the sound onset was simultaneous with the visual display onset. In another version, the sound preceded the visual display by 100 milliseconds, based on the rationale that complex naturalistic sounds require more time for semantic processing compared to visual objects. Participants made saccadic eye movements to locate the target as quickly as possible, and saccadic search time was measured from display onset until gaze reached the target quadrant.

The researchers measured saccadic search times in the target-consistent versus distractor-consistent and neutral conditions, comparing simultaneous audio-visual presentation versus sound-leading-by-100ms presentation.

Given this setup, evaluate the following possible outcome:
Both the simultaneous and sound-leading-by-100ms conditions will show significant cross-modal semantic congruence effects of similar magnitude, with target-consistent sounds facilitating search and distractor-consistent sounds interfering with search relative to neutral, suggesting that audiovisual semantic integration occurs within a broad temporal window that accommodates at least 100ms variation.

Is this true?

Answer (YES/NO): NO